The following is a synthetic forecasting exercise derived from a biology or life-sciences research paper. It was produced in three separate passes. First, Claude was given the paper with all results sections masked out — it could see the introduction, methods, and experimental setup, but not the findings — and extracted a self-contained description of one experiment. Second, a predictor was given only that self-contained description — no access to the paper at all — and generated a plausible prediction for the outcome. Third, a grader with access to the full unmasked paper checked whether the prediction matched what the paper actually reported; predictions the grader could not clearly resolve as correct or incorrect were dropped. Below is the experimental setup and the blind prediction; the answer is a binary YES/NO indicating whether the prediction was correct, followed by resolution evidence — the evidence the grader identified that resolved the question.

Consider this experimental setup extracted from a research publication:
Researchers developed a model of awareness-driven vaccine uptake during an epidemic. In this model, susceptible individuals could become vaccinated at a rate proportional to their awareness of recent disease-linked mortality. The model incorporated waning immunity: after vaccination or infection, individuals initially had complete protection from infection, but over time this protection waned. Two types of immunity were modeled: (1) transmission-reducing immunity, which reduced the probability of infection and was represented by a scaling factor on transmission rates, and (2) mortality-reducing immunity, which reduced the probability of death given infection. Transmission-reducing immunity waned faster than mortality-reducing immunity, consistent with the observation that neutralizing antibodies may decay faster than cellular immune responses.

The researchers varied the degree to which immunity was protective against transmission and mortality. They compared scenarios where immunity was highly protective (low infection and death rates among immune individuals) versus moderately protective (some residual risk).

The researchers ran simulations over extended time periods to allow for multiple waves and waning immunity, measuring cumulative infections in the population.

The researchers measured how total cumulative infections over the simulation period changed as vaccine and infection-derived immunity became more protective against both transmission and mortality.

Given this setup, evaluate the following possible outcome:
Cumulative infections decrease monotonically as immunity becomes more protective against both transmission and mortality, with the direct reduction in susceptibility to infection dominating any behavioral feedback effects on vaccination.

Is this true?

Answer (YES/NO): NO